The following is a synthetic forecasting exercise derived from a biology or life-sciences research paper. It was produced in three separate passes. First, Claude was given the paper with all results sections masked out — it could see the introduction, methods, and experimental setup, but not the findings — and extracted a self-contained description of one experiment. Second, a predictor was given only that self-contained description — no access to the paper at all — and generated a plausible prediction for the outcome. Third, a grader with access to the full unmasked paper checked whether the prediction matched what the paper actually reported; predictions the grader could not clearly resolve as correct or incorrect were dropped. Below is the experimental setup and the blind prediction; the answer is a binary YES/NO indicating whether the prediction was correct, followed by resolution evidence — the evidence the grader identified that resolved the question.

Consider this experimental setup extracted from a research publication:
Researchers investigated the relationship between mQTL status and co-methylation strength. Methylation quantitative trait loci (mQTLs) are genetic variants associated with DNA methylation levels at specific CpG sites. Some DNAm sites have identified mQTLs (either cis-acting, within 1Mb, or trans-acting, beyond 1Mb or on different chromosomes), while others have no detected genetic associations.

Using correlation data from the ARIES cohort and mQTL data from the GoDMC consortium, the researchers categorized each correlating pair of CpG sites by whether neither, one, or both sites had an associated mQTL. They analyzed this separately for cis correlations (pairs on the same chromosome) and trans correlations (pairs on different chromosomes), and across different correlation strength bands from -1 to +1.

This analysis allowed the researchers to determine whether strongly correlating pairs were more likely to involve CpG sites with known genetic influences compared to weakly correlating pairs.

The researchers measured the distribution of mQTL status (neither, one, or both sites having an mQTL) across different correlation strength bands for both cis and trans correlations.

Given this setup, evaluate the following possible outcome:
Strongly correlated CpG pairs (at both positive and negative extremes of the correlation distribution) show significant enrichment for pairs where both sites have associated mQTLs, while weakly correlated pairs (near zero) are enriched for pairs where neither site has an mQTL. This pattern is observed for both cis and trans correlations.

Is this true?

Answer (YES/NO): NO